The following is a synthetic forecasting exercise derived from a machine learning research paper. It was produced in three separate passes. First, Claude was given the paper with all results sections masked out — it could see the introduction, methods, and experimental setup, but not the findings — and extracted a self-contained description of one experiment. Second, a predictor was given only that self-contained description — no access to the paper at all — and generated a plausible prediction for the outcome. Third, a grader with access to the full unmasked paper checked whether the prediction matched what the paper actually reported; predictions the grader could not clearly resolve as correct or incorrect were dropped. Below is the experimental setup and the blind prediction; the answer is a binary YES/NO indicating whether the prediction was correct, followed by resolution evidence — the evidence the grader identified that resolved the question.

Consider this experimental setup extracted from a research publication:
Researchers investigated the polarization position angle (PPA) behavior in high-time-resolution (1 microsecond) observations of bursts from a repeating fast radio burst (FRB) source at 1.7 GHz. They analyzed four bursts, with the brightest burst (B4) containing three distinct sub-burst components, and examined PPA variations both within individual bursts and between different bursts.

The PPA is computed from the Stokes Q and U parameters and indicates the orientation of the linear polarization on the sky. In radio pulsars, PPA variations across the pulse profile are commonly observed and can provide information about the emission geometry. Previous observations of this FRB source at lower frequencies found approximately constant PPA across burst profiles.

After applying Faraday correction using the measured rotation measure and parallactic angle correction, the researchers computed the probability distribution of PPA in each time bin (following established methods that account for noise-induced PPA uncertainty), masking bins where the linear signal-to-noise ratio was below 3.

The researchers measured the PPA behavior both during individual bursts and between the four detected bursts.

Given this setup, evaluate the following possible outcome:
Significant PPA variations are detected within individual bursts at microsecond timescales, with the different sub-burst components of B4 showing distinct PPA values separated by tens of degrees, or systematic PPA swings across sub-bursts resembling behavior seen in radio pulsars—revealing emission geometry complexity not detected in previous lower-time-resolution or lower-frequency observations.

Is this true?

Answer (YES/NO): NO